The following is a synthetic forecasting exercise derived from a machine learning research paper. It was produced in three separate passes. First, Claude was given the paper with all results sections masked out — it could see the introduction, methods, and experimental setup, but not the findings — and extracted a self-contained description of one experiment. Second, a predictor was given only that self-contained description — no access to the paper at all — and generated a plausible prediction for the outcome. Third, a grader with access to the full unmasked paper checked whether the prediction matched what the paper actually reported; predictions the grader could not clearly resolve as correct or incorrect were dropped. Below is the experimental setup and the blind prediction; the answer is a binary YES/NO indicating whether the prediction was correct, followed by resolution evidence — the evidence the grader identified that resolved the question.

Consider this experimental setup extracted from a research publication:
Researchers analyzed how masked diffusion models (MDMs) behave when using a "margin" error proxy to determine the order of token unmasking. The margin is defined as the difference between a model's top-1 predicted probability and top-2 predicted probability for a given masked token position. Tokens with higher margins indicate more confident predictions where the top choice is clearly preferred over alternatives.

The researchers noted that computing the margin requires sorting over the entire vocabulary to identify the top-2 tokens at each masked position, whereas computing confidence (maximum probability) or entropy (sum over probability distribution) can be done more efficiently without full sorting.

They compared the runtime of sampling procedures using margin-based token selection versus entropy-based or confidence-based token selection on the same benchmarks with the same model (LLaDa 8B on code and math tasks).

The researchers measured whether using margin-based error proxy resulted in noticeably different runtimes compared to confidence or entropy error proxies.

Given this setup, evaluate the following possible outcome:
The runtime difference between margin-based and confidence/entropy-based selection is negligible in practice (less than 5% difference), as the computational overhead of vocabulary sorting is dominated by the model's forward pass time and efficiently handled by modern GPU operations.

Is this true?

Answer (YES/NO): NO